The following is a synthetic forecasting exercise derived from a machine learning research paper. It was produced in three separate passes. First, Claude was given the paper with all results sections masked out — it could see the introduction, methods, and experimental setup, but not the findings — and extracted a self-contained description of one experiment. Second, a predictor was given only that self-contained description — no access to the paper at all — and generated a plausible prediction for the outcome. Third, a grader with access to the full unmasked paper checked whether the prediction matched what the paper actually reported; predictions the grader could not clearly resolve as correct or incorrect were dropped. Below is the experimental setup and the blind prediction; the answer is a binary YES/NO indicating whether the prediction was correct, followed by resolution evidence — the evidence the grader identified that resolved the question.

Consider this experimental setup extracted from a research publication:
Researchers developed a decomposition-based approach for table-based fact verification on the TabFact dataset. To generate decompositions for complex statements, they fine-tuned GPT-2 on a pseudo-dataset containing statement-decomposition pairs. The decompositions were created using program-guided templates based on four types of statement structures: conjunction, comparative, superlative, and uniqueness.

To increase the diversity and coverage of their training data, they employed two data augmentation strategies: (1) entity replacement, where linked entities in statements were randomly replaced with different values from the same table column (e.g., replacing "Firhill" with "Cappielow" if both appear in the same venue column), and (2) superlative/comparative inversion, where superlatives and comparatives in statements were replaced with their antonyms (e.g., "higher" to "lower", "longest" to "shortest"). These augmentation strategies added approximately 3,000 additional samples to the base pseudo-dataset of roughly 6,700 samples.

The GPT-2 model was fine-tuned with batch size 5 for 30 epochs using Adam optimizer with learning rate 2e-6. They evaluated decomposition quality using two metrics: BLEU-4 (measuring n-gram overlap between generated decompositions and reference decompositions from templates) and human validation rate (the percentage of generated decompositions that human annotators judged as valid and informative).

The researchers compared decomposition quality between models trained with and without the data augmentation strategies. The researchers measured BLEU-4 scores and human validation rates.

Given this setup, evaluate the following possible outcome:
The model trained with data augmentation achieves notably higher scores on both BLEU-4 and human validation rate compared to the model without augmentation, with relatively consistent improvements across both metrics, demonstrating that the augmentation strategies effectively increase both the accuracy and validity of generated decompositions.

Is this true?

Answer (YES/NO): YES